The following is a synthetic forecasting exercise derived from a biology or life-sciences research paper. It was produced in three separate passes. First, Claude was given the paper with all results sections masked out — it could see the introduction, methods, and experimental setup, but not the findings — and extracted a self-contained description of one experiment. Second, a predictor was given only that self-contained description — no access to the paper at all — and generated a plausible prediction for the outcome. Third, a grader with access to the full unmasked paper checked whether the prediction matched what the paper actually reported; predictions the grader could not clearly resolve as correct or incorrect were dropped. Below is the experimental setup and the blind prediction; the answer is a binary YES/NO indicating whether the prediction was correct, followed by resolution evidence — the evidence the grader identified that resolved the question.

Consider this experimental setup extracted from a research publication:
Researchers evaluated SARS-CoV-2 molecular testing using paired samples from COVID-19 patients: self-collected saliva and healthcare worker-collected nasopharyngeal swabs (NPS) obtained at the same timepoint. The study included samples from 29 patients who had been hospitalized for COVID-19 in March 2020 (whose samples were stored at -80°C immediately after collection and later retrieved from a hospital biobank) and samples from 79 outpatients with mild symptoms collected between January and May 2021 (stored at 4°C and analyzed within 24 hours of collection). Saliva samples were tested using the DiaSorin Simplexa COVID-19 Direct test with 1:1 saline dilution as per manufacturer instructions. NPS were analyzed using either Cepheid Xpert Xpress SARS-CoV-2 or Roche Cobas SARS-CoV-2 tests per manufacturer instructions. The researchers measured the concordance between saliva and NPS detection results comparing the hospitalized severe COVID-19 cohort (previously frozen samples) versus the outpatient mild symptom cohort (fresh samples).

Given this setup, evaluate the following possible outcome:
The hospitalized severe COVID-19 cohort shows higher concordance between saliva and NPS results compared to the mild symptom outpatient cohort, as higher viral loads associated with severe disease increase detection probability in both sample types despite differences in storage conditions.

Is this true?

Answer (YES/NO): NO